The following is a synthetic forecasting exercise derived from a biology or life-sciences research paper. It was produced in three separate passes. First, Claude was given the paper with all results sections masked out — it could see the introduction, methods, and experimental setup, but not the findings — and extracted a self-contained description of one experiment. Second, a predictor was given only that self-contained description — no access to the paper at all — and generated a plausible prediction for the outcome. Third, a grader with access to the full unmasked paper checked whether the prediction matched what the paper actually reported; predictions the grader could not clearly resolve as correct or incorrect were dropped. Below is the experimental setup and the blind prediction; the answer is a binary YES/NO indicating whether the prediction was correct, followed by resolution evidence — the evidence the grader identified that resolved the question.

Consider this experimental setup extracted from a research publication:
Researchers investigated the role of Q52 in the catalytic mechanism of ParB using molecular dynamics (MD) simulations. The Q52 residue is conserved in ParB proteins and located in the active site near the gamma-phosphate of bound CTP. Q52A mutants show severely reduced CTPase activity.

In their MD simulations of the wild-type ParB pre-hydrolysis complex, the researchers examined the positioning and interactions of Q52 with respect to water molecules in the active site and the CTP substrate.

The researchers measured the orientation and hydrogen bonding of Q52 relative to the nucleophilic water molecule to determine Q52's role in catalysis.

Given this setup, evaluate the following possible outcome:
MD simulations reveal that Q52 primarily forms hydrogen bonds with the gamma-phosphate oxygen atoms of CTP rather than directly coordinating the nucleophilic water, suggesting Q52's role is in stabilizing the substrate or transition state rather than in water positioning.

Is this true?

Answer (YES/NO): NO